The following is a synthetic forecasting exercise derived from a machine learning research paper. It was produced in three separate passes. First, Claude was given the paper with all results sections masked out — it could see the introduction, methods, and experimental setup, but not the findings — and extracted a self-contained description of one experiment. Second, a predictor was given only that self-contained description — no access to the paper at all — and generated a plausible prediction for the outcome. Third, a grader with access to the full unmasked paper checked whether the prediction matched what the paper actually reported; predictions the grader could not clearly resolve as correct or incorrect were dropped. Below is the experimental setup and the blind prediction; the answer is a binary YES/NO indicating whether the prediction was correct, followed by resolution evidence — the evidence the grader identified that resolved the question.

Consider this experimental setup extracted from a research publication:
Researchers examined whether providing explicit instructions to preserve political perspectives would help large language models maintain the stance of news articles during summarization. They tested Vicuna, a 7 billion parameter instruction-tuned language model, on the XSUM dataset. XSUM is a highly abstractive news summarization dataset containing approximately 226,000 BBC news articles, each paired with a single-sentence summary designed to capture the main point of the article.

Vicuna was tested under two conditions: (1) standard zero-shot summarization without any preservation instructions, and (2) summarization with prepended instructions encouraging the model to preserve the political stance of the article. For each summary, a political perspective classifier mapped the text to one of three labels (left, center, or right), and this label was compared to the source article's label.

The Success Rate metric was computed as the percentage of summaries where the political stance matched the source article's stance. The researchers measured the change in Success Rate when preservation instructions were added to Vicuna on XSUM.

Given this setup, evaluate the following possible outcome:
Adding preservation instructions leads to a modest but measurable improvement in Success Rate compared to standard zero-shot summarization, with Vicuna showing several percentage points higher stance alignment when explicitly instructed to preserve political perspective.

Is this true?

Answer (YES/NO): NO